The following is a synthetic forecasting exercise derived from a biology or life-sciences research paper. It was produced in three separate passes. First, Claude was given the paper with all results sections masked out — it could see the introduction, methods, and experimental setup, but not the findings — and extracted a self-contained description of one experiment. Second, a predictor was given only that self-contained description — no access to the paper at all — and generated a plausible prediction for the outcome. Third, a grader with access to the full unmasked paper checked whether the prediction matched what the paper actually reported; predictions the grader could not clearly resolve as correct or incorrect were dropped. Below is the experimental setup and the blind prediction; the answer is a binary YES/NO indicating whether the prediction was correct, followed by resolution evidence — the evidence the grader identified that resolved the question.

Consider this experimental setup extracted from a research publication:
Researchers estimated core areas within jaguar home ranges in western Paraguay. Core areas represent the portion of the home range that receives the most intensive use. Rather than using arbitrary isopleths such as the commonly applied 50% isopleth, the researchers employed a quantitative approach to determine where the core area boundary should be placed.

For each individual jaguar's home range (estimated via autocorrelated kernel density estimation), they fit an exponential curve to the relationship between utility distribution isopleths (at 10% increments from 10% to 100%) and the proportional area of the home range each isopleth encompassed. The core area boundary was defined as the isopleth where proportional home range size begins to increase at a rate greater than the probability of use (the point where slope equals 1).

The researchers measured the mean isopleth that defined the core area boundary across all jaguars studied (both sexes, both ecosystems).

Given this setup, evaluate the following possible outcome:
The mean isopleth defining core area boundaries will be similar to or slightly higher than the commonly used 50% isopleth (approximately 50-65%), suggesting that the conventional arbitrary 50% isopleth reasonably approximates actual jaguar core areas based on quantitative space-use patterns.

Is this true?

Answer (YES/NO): YES